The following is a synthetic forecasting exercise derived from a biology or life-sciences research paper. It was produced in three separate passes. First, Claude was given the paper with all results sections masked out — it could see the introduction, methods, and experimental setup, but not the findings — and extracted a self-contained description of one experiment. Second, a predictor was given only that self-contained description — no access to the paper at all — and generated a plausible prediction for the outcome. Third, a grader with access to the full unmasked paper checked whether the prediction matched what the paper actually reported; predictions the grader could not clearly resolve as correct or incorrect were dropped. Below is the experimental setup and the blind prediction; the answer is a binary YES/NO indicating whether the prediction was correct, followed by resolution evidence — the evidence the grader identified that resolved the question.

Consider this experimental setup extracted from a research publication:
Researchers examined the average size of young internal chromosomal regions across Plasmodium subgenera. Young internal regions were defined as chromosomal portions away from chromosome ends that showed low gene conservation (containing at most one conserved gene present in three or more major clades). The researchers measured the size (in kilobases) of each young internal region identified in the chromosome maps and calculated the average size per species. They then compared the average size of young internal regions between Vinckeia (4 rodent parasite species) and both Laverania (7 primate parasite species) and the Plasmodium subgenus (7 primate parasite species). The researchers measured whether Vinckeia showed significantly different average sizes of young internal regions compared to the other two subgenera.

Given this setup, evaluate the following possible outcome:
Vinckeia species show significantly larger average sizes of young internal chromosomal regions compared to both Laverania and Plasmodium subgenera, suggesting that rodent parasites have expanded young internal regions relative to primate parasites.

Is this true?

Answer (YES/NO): NO